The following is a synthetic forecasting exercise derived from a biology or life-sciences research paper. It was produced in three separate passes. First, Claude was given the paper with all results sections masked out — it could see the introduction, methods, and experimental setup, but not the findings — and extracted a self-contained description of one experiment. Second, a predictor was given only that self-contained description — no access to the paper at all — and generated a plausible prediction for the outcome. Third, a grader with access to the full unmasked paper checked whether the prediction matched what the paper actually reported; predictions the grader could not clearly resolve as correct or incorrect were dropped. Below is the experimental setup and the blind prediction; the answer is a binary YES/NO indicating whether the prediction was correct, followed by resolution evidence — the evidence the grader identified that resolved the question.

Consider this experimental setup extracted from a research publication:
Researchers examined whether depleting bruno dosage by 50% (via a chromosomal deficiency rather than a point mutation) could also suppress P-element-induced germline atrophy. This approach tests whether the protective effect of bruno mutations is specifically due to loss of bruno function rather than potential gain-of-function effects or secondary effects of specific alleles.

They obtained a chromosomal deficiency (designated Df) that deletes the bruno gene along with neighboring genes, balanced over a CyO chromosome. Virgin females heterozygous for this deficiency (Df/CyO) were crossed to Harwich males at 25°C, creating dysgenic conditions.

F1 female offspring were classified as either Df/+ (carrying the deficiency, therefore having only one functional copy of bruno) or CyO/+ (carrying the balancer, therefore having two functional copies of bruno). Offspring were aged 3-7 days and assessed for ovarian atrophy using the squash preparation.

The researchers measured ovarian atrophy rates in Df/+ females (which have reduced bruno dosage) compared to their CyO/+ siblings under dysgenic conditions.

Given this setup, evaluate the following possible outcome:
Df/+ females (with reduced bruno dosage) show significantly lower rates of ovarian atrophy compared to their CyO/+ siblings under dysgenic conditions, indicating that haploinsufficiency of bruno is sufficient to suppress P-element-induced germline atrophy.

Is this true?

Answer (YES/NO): YES